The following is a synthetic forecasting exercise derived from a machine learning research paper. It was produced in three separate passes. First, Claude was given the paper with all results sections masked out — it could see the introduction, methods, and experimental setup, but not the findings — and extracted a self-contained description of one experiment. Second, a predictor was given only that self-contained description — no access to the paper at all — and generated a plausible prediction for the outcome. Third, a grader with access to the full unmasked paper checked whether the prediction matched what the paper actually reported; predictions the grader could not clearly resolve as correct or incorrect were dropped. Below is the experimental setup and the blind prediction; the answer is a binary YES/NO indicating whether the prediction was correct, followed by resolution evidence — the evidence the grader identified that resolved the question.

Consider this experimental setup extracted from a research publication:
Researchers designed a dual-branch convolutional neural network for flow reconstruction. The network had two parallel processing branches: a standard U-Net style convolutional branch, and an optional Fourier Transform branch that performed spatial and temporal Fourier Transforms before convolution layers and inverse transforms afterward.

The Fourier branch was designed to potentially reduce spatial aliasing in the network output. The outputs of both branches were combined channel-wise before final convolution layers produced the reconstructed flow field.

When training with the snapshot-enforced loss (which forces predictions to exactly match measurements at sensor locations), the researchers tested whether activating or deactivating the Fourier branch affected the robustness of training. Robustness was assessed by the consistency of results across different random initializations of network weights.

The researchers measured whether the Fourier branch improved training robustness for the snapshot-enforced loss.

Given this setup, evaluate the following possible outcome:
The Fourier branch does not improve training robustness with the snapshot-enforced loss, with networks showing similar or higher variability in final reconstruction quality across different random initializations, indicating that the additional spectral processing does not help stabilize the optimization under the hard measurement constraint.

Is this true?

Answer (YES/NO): NO